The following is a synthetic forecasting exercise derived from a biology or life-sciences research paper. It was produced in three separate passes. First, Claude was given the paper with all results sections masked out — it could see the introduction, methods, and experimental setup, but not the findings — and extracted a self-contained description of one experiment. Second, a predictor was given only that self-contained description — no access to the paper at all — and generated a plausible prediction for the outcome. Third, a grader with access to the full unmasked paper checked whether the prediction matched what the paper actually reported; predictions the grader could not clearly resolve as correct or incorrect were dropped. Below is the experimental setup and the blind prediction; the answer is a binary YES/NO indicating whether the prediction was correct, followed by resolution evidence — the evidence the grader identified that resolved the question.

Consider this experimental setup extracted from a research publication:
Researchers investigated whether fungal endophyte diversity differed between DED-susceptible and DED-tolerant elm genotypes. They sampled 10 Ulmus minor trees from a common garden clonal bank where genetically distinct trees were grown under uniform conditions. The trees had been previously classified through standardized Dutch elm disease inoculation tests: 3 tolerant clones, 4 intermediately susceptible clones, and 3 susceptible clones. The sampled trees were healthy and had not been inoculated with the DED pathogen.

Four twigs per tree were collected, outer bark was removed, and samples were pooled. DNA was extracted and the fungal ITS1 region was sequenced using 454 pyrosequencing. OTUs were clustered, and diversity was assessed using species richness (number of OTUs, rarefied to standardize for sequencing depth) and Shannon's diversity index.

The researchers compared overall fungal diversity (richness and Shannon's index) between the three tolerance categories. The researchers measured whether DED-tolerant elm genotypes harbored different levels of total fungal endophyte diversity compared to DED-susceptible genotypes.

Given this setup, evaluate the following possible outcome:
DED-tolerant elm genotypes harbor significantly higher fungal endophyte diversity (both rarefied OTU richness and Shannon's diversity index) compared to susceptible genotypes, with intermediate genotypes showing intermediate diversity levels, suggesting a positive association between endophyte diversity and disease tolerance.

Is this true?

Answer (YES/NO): NO